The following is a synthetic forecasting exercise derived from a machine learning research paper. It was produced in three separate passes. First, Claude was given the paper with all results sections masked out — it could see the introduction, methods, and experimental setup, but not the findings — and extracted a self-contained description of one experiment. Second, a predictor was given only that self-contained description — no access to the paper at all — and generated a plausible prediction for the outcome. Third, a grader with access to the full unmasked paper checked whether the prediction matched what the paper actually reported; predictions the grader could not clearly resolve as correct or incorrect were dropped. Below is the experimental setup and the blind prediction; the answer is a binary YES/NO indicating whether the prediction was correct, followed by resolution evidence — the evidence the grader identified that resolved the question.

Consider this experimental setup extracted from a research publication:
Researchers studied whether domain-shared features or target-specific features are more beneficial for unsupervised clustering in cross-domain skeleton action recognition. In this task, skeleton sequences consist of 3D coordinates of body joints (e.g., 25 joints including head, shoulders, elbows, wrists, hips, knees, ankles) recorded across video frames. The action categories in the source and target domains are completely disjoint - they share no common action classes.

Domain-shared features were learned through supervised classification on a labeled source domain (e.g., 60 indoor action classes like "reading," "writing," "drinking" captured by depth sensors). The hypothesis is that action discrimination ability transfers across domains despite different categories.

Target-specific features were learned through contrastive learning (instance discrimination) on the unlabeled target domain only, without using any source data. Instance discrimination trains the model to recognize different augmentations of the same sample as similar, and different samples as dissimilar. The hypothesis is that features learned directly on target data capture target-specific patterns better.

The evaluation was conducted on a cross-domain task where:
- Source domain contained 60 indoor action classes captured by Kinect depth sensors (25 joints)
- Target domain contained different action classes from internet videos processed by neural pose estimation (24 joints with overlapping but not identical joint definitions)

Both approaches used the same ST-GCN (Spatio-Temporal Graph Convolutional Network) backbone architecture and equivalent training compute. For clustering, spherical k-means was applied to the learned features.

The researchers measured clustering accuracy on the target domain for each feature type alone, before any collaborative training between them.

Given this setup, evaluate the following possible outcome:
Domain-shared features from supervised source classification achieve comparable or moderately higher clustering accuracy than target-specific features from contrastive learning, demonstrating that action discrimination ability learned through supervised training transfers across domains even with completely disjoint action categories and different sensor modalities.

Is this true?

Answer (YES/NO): NO